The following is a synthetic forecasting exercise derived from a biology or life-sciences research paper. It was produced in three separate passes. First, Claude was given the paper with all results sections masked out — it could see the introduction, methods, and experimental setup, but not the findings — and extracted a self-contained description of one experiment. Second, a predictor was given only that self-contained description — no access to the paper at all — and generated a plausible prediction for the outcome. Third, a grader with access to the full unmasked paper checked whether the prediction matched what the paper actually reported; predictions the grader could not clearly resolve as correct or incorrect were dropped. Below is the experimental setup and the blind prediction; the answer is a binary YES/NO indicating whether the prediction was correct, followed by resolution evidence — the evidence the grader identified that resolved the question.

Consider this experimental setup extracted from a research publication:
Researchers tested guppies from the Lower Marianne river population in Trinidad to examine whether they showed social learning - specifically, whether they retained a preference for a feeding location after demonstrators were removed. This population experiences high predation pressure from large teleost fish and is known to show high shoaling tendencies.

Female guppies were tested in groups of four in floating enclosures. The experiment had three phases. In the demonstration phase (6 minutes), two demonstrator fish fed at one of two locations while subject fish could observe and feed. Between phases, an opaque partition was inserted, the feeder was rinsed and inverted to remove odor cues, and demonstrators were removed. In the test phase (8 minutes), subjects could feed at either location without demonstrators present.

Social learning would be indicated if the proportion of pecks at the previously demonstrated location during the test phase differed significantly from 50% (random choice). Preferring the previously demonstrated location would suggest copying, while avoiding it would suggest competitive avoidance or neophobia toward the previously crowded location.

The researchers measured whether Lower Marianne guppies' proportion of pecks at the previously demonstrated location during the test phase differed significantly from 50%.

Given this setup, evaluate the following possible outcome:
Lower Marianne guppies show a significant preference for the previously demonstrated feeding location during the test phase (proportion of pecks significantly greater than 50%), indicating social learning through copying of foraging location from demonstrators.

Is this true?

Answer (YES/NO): NO